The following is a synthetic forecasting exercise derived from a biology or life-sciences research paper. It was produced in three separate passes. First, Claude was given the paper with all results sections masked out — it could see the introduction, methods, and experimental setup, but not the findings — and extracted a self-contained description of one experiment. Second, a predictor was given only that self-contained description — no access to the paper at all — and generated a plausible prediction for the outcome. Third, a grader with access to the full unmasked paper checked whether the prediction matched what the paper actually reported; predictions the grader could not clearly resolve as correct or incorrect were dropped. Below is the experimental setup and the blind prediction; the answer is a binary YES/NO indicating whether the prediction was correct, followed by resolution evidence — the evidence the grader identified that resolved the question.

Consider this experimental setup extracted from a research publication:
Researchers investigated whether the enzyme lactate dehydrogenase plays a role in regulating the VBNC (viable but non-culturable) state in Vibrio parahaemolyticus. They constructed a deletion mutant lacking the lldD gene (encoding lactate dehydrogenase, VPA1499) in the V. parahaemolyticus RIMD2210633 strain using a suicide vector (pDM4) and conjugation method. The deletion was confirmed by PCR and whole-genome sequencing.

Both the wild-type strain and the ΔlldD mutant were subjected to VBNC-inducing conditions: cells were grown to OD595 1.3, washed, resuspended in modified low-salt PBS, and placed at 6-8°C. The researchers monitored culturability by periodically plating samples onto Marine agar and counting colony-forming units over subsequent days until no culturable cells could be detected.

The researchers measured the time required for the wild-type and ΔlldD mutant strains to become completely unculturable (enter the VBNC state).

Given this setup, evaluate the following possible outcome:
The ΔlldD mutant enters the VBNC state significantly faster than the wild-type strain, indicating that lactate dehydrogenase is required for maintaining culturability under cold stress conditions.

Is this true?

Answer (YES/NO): YES